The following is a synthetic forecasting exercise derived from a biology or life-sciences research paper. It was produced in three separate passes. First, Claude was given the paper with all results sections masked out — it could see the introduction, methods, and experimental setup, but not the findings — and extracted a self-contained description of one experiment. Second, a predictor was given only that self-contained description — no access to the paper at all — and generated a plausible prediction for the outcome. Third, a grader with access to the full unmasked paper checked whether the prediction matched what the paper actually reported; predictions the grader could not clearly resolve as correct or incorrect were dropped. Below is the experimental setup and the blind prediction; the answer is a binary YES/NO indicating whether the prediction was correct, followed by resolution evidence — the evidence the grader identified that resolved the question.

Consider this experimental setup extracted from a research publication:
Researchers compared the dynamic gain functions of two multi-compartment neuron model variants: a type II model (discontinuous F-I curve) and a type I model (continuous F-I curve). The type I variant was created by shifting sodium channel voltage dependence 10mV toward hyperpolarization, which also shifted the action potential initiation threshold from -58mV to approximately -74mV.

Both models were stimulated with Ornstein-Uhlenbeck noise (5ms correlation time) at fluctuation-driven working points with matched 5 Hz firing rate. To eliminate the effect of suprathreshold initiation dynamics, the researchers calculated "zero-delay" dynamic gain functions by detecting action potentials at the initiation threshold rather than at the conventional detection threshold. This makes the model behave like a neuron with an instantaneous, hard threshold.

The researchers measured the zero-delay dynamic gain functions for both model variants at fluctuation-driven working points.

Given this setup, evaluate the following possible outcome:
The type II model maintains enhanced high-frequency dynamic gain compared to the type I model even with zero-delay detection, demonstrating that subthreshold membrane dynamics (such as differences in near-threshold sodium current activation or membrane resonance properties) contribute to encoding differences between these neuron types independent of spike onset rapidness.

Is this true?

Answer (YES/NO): YES